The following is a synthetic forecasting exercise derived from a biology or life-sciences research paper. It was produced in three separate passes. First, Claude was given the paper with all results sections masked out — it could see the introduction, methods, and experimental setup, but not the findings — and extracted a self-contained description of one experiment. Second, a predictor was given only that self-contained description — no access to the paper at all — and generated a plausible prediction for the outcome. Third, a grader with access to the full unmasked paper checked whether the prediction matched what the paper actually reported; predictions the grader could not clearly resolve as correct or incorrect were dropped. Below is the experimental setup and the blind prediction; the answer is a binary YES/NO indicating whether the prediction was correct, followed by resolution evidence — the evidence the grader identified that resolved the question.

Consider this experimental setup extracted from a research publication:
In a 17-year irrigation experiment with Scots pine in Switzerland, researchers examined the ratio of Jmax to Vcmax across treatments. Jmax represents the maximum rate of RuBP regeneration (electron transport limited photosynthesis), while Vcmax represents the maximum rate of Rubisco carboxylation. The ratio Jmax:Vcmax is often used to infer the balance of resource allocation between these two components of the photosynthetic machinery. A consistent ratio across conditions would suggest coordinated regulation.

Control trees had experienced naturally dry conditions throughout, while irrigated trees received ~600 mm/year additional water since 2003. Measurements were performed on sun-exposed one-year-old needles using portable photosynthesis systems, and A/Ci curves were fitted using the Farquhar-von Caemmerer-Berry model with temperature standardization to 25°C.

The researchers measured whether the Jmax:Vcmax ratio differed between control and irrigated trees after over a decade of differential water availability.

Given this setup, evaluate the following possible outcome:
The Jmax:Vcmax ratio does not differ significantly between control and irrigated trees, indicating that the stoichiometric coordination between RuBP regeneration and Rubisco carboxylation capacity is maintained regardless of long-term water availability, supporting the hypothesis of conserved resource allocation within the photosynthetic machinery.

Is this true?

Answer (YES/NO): NO